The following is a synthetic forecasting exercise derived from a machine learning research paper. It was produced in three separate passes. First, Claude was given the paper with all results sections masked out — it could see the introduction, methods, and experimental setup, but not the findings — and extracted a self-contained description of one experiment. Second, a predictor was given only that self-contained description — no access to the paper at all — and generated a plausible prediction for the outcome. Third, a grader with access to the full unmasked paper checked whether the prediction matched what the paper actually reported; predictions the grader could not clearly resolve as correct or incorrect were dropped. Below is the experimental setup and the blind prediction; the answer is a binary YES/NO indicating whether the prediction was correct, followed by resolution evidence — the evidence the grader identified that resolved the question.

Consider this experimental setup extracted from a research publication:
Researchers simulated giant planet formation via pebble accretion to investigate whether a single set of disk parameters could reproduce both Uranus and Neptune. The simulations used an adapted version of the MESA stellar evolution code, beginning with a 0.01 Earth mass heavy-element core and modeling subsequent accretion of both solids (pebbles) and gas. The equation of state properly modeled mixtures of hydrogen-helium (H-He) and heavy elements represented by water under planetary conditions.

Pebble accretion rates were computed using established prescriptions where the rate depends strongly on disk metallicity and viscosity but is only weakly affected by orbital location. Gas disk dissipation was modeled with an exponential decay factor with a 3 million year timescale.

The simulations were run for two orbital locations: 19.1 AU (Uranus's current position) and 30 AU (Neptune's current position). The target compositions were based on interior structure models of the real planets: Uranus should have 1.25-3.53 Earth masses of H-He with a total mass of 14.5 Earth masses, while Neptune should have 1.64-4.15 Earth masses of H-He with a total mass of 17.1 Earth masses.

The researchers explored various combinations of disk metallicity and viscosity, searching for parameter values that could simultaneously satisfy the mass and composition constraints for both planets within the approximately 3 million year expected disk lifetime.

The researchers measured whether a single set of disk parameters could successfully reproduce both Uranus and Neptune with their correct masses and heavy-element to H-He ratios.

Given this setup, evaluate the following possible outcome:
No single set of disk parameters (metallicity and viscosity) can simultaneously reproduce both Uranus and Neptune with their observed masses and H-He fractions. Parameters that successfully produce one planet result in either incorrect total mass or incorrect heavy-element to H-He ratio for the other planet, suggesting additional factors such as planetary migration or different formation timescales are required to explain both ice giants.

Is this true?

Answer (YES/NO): NO